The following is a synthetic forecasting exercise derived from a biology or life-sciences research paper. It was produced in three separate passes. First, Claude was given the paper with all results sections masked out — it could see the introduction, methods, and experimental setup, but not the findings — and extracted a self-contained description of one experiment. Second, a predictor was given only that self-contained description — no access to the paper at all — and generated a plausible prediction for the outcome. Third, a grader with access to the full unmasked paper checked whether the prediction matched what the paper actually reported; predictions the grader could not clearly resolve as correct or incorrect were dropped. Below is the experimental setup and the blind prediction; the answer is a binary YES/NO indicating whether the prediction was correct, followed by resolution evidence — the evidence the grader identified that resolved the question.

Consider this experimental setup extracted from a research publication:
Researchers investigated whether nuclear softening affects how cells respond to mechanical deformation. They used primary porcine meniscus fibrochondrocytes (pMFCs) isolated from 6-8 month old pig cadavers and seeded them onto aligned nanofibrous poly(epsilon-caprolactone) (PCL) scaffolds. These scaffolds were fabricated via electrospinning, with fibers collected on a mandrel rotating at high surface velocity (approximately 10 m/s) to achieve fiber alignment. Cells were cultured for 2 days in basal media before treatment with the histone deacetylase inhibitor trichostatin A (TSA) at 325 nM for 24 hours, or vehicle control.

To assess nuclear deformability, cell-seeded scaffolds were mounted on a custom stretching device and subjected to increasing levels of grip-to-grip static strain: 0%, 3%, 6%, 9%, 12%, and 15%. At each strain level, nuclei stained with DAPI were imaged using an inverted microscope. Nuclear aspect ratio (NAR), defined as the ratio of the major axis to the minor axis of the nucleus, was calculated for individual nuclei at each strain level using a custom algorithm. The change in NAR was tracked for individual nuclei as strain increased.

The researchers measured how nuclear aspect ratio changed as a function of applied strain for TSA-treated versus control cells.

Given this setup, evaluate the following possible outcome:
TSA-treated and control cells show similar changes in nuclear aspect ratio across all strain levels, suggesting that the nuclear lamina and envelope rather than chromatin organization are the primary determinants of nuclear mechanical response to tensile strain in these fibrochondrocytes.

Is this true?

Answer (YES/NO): NO